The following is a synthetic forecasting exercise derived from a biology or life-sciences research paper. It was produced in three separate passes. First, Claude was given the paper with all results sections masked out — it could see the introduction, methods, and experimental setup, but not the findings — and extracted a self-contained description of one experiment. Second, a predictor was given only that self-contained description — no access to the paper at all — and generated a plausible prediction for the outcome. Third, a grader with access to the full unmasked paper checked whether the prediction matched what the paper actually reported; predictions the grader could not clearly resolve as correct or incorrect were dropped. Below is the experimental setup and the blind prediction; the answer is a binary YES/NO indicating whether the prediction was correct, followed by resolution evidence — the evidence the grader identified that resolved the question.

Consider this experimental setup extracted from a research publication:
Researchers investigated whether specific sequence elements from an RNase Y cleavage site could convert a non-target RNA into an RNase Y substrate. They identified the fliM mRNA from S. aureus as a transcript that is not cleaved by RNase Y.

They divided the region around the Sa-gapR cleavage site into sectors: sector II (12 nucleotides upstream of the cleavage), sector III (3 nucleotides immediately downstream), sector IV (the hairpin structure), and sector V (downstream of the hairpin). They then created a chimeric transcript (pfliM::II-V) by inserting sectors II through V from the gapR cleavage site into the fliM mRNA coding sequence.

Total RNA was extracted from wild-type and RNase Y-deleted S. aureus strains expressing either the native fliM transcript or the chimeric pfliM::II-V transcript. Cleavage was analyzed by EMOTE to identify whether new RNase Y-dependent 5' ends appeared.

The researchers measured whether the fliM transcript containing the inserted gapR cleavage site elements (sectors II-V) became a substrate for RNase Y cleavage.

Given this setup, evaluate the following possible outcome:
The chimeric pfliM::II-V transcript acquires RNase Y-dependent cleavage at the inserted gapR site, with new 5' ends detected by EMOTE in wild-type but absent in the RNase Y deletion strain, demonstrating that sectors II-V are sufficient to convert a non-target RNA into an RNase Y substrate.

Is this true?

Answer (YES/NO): YES